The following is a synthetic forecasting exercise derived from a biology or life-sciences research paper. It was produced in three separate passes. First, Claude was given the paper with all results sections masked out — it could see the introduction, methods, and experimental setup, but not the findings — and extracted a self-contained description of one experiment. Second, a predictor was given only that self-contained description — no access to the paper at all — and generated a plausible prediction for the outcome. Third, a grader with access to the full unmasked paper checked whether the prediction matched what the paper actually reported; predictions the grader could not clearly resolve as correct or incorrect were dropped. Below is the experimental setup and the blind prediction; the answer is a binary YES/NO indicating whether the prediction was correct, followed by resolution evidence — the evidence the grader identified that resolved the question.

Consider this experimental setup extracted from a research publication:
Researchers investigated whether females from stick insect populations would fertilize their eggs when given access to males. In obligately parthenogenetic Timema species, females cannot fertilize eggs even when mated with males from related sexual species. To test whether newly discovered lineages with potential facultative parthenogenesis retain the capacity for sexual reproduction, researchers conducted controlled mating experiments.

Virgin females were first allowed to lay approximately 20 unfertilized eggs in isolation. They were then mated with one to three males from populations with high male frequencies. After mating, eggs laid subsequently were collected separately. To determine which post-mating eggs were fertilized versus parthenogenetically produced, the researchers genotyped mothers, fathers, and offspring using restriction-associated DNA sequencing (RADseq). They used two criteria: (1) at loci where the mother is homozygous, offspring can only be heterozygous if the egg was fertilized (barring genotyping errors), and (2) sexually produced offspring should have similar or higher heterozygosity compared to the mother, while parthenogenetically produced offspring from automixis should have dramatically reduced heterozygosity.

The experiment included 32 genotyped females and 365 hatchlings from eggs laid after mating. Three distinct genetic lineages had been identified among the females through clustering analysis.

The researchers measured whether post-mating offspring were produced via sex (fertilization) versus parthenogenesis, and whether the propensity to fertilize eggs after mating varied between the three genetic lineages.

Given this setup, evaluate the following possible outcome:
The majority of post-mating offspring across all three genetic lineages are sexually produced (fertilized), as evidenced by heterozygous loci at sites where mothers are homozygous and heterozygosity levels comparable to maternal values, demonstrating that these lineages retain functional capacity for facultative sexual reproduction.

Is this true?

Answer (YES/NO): NO